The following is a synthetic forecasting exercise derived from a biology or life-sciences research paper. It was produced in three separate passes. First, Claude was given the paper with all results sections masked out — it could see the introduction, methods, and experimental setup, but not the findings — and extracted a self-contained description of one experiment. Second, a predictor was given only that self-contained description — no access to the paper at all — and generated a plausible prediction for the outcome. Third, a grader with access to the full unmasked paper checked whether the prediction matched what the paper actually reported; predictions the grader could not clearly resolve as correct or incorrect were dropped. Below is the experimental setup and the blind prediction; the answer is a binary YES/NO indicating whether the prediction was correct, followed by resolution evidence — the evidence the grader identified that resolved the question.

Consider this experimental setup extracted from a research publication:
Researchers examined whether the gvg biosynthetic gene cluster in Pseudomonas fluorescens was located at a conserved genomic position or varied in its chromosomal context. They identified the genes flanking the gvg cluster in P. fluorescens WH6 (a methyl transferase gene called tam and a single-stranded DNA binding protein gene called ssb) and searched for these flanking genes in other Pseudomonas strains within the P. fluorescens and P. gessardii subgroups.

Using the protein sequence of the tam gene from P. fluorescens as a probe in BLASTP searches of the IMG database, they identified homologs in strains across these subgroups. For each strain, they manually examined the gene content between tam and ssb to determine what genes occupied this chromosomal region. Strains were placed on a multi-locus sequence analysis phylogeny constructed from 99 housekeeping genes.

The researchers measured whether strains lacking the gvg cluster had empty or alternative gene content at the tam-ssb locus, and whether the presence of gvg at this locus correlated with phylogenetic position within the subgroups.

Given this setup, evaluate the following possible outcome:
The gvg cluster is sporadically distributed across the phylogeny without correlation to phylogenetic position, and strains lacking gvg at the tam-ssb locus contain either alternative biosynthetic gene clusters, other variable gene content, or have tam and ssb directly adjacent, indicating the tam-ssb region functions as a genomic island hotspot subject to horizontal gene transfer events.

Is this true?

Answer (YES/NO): YES